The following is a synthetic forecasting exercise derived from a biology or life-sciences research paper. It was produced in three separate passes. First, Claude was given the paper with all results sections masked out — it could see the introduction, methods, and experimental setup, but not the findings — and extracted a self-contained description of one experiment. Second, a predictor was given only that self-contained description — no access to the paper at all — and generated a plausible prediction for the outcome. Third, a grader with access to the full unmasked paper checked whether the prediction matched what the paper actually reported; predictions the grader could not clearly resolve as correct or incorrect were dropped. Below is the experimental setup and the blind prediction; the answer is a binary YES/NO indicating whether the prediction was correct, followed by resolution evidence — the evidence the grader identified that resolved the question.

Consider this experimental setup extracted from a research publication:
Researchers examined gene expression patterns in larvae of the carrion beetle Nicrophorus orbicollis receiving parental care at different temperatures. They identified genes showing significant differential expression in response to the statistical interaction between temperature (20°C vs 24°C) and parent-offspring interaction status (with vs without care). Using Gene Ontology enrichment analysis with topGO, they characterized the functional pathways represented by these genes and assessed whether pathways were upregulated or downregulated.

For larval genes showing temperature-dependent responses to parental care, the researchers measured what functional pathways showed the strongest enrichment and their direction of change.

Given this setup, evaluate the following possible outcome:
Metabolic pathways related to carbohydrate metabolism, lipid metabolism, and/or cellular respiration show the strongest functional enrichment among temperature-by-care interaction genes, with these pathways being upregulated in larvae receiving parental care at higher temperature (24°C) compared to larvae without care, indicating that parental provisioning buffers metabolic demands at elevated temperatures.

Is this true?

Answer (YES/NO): NO